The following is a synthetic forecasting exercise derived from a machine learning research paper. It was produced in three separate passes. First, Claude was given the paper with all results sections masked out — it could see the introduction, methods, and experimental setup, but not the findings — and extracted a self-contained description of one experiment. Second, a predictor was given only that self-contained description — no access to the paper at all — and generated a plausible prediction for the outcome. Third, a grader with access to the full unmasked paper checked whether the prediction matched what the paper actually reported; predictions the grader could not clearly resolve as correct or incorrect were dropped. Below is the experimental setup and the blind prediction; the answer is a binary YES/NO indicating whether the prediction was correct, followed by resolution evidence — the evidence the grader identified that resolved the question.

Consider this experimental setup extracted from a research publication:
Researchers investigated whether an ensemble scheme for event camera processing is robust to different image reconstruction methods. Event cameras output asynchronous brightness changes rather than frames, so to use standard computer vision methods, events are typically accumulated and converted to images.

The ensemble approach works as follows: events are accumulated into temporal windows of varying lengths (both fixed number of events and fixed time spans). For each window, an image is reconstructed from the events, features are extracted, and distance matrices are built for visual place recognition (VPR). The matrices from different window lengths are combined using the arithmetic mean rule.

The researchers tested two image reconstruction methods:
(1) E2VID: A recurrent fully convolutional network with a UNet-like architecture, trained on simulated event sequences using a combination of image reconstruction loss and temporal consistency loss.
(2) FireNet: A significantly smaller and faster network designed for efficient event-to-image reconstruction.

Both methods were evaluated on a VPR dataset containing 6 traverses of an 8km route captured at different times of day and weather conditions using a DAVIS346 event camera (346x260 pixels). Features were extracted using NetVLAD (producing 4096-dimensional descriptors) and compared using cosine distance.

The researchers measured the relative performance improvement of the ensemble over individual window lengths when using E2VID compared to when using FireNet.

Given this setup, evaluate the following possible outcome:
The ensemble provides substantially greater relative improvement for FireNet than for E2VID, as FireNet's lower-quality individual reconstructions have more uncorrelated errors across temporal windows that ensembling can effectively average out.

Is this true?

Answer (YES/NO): NO